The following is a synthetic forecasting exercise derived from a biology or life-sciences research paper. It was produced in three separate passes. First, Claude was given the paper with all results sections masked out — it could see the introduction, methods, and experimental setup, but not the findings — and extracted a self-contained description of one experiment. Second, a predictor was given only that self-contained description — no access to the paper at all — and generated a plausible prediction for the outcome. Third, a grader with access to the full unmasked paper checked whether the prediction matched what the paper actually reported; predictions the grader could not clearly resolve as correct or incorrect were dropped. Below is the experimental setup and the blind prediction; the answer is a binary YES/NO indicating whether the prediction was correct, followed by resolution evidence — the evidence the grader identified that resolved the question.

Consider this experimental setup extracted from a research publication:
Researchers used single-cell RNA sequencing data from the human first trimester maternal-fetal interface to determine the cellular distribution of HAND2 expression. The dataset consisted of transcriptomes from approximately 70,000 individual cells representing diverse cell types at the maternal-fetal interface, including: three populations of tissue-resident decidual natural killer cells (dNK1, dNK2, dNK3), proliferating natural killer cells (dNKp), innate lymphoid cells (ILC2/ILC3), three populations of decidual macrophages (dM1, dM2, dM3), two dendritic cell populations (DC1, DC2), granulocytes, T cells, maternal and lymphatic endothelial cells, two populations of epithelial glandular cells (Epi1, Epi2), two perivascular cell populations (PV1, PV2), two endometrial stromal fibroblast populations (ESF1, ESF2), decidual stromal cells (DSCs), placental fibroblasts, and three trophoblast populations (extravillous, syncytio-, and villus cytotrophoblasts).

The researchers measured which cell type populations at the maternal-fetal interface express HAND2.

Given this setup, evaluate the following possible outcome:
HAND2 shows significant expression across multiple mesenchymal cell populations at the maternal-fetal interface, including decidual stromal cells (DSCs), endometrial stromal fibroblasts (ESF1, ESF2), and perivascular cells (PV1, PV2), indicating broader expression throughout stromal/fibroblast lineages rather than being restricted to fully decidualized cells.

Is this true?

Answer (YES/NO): NO